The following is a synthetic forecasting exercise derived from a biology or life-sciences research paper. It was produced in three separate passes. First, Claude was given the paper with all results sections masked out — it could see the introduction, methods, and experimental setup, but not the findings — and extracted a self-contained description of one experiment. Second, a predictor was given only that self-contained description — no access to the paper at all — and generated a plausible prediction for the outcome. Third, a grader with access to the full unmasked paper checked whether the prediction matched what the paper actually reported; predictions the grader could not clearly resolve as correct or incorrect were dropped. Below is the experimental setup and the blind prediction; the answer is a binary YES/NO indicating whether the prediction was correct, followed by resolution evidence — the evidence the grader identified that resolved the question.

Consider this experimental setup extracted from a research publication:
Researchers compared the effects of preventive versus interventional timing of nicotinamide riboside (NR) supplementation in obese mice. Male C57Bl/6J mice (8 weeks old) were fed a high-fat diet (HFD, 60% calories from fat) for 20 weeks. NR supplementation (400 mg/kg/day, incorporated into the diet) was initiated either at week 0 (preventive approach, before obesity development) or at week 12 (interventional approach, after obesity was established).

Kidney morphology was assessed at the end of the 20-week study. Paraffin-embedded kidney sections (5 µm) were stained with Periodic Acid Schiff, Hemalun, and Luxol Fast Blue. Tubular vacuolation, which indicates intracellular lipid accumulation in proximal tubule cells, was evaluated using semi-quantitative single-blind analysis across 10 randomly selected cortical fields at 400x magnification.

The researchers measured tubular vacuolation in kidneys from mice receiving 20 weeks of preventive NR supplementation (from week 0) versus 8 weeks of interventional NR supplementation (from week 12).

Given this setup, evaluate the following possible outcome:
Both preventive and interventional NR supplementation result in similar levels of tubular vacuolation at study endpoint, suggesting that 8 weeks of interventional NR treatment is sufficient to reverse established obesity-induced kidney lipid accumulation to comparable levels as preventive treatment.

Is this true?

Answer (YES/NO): NO